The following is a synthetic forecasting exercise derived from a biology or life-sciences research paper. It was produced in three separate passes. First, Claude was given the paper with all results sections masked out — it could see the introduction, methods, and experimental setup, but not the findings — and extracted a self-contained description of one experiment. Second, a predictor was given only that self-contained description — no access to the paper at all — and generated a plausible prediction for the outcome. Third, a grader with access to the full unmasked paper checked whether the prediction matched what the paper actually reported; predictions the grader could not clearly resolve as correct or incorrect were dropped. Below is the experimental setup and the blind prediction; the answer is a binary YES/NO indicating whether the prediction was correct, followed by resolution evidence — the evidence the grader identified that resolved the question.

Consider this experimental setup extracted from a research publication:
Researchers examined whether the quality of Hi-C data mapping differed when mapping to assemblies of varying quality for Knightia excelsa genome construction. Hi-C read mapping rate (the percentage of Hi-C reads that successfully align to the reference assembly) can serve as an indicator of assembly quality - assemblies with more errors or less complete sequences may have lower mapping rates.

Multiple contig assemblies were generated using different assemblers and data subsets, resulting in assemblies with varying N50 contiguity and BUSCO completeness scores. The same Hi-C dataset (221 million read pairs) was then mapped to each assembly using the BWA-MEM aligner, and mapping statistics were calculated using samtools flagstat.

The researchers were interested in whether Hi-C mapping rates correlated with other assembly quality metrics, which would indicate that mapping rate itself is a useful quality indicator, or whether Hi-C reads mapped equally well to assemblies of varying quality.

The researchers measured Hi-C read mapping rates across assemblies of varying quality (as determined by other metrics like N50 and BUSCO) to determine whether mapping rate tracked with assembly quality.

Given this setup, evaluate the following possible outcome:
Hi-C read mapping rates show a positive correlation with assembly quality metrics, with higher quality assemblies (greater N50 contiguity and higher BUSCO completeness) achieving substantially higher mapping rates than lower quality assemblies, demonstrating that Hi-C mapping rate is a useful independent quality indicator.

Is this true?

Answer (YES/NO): YES